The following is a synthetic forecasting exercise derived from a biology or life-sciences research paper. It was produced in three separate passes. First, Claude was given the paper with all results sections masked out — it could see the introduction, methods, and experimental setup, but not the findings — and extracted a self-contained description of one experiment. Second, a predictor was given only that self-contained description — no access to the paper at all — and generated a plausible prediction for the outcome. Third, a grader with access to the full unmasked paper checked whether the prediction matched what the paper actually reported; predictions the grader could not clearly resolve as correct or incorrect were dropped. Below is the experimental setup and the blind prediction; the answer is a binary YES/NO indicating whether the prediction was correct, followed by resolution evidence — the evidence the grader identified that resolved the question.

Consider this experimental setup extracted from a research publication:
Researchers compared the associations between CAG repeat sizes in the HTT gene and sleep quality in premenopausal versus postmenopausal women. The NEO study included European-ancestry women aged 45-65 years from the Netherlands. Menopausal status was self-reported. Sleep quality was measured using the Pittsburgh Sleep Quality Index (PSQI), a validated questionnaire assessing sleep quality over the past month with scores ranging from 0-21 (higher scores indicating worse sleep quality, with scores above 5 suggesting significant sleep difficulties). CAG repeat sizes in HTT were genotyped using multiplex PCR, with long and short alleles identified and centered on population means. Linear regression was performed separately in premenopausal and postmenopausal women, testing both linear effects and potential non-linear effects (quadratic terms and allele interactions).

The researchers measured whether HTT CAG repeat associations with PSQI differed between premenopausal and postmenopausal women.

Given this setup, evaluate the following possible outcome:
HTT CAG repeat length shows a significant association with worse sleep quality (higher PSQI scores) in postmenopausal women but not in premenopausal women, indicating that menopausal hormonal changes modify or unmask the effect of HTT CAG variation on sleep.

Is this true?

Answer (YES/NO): NO